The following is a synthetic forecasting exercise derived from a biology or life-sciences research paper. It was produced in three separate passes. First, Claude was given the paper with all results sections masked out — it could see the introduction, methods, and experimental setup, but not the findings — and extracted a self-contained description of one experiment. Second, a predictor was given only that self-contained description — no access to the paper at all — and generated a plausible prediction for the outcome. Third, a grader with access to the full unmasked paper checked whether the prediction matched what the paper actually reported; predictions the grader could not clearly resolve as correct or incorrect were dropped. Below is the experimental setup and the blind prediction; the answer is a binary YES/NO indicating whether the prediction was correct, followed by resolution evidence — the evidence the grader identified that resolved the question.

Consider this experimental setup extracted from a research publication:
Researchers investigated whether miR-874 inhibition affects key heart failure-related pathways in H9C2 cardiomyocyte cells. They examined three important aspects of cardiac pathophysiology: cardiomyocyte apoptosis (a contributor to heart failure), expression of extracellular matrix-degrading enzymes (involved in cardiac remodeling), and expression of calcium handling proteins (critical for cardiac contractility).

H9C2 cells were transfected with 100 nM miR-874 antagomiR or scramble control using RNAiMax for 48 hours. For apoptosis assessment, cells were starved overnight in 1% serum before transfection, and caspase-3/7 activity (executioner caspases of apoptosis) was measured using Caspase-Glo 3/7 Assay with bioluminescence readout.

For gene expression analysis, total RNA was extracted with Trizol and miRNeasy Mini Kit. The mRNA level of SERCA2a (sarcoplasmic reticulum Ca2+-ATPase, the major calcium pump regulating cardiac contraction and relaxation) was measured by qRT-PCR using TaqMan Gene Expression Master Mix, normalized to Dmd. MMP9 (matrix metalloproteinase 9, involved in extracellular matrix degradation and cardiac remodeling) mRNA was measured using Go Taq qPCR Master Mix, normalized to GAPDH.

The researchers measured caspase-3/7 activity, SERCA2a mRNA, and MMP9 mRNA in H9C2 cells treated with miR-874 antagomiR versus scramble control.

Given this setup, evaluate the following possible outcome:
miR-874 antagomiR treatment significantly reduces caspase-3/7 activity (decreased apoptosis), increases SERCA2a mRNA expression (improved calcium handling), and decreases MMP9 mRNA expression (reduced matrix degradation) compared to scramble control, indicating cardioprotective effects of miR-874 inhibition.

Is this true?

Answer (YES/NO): NO